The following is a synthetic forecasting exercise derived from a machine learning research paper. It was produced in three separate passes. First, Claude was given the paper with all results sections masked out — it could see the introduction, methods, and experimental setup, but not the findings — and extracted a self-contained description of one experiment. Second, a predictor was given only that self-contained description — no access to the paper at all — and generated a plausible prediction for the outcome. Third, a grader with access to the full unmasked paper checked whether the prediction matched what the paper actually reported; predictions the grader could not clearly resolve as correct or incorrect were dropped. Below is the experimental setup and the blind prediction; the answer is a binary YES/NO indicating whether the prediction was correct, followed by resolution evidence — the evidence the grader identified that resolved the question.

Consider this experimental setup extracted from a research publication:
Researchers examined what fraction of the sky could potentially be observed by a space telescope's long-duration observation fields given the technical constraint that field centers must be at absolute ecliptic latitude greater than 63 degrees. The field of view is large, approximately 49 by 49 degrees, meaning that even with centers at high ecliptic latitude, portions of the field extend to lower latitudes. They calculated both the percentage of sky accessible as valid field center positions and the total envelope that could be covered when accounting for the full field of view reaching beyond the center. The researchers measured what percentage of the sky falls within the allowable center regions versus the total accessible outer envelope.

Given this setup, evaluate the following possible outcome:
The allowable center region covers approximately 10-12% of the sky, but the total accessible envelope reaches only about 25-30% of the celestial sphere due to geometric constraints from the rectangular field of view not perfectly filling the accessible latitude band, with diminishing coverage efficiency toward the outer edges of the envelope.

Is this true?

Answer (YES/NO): NO